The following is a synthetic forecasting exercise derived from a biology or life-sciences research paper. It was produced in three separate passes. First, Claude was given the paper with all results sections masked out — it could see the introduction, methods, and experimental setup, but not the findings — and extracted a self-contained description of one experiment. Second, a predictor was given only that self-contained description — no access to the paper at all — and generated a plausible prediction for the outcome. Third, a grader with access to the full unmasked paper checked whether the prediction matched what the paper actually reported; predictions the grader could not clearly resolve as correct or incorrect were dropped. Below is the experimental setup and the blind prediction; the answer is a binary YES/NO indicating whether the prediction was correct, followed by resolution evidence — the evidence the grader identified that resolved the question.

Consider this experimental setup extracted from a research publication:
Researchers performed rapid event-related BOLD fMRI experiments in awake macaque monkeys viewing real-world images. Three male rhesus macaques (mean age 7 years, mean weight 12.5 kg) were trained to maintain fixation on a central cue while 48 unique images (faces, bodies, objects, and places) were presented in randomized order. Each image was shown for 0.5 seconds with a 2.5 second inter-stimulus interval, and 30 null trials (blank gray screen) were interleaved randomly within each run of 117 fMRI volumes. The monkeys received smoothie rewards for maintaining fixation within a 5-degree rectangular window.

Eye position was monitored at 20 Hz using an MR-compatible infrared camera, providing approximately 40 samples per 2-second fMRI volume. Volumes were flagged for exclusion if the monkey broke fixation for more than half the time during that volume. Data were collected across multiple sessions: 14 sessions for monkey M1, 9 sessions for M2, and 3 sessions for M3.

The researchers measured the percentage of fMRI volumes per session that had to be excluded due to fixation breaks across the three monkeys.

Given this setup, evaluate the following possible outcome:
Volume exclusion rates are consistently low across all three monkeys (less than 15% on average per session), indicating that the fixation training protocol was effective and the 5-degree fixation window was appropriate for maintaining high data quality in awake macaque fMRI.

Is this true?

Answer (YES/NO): NO